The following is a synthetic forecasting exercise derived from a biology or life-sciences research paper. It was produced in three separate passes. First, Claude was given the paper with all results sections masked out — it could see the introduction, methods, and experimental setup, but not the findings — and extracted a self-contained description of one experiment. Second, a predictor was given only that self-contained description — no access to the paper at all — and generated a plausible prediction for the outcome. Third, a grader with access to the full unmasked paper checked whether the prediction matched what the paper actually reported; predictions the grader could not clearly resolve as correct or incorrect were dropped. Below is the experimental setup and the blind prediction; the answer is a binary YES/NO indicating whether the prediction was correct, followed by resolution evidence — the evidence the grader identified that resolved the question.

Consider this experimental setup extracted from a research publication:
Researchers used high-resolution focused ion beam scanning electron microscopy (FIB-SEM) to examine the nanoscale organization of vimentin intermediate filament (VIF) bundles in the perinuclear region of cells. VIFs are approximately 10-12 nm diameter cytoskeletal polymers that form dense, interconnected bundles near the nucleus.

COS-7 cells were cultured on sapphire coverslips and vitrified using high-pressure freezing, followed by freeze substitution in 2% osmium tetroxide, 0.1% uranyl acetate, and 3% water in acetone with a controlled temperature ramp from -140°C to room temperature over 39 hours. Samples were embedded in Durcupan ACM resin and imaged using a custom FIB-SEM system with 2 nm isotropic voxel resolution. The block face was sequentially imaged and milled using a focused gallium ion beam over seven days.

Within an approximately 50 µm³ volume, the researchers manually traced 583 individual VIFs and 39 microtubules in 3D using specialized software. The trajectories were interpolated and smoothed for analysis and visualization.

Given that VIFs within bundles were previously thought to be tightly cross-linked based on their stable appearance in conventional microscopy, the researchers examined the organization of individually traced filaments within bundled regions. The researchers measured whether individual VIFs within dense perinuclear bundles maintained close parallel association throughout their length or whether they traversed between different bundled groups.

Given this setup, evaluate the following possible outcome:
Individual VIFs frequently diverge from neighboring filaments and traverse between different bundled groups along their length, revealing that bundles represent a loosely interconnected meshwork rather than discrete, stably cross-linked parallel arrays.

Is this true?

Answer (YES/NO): YES